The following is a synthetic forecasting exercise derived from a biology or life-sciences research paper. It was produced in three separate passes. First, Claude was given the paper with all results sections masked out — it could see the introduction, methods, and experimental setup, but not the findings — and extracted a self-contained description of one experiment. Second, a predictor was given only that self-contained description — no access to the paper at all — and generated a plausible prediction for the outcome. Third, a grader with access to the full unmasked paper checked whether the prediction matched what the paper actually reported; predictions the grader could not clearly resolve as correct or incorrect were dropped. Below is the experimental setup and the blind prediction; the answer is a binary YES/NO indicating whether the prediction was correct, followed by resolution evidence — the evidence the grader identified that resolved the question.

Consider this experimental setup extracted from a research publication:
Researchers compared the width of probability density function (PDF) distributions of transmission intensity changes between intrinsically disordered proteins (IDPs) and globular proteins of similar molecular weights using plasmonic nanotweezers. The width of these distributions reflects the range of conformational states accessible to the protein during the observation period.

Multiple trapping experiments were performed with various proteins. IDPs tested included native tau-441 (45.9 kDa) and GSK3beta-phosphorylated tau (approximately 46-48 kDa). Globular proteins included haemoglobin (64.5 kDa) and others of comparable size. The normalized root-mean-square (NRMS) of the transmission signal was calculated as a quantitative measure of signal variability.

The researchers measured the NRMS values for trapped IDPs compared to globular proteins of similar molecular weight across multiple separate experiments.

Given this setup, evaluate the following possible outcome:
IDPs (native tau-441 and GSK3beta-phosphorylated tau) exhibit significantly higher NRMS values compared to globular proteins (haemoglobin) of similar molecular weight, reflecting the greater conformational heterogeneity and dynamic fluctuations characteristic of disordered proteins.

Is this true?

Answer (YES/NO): YES